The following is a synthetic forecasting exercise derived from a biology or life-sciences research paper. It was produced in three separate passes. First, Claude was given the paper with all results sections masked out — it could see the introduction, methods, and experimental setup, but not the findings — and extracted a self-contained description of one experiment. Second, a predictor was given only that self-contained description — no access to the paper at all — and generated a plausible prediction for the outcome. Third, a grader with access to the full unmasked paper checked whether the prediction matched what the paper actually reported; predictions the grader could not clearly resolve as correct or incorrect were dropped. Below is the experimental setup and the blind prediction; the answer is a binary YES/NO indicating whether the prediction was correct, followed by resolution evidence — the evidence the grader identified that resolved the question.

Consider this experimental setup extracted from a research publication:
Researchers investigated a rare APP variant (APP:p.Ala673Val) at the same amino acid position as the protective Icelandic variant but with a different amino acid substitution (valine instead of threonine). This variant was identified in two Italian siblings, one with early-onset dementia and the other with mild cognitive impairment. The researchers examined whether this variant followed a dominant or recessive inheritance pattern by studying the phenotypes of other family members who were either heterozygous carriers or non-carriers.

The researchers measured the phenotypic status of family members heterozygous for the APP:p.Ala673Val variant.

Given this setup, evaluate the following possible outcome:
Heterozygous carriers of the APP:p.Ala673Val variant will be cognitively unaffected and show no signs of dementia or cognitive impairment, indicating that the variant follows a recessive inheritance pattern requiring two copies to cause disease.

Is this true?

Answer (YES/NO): YES